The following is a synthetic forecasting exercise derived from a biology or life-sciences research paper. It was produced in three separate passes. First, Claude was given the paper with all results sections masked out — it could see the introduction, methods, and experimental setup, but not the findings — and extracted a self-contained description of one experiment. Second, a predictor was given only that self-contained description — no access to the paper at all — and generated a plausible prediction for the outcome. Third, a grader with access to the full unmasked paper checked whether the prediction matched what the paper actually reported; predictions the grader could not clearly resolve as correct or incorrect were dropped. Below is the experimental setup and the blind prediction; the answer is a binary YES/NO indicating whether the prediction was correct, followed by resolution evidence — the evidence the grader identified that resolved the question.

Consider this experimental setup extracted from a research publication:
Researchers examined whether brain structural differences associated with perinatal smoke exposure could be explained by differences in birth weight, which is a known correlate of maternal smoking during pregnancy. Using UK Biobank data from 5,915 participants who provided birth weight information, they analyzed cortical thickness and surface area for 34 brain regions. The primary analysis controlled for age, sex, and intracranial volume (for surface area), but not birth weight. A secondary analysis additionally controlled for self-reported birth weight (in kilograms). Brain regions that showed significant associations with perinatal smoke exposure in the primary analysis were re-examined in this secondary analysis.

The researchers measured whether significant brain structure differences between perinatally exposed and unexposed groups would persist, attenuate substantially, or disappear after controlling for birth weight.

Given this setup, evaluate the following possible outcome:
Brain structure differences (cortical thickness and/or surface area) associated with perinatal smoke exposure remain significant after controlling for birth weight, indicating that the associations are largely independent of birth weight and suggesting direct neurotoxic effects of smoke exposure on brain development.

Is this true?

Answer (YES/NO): YES